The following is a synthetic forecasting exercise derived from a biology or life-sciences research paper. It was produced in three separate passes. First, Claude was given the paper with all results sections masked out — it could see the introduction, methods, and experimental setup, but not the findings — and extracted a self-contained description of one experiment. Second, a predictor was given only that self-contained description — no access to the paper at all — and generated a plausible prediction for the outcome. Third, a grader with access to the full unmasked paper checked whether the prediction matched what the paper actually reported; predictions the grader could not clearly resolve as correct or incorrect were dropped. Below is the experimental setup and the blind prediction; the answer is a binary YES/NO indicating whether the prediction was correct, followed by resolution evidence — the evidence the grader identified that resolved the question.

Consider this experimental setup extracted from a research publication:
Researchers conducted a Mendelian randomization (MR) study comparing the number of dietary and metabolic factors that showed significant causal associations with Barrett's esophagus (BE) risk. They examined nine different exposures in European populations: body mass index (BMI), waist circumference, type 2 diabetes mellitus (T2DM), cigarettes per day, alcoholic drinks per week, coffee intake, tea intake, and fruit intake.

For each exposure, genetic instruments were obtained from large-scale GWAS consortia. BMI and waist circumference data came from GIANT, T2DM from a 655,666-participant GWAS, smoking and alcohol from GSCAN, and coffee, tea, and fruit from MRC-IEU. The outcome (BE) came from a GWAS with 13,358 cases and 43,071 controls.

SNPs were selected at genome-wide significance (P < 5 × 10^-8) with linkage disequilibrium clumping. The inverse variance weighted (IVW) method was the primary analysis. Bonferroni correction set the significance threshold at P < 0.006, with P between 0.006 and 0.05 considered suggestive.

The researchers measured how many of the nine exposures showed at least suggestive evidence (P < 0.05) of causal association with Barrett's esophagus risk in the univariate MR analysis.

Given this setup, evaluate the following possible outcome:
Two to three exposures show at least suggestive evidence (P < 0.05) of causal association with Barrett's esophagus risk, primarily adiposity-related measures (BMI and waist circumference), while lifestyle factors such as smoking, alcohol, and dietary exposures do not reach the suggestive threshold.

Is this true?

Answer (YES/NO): NO